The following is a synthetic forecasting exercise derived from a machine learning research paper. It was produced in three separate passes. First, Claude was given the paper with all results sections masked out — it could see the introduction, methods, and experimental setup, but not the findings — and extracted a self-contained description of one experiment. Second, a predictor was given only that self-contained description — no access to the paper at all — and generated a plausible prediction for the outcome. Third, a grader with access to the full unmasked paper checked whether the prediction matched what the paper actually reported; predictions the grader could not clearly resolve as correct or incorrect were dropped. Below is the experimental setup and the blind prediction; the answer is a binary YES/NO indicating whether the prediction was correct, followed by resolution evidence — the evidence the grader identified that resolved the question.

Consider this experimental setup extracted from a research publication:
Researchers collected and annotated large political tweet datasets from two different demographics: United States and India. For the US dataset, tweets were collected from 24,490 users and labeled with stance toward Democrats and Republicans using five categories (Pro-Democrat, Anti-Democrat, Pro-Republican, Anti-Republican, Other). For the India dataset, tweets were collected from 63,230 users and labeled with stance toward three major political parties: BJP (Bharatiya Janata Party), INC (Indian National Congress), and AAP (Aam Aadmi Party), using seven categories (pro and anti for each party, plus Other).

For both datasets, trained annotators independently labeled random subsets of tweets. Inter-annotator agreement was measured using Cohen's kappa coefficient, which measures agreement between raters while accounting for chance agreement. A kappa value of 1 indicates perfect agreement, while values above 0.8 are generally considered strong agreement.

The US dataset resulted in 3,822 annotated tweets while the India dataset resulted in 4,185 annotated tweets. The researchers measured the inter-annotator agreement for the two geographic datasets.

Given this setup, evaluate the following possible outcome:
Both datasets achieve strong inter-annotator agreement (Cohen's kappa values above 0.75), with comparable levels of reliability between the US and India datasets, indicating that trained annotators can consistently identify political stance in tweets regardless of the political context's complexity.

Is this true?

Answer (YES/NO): YES